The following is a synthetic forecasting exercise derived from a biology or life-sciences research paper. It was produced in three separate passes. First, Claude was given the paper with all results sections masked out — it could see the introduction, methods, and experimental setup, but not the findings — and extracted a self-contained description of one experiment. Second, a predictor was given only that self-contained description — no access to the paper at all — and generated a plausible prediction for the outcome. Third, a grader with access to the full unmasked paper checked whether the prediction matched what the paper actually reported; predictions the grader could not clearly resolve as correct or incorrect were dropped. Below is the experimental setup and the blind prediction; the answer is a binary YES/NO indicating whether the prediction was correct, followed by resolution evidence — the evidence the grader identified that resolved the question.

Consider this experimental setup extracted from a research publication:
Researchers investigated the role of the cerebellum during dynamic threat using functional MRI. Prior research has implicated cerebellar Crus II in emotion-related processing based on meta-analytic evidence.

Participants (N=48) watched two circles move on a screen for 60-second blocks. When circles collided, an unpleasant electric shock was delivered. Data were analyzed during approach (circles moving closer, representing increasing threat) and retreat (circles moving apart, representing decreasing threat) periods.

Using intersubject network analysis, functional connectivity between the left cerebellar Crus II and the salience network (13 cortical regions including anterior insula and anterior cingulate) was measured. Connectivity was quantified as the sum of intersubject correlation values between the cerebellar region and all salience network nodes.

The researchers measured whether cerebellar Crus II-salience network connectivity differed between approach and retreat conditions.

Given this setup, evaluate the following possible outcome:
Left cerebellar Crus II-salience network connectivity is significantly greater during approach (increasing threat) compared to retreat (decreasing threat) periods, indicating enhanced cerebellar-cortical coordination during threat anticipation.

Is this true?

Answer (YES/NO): NO